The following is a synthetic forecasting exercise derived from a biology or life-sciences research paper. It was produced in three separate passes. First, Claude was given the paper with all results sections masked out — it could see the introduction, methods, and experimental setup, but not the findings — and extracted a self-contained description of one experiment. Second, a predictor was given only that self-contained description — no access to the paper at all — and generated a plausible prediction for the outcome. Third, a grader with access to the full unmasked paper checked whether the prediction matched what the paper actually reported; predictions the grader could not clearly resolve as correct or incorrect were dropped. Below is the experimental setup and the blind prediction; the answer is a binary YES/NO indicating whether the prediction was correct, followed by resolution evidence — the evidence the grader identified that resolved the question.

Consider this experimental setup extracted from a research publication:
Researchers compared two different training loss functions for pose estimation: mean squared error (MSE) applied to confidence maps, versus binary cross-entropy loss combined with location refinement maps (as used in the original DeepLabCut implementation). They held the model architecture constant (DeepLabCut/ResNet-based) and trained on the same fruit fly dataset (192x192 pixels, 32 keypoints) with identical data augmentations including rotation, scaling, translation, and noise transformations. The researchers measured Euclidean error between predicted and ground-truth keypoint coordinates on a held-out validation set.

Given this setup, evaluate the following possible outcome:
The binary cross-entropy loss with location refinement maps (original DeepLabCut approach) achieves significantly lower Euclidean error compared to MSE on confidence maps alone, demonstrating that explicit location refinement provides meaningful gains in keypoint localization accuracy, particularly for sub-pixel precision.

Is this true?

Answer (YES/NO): NO